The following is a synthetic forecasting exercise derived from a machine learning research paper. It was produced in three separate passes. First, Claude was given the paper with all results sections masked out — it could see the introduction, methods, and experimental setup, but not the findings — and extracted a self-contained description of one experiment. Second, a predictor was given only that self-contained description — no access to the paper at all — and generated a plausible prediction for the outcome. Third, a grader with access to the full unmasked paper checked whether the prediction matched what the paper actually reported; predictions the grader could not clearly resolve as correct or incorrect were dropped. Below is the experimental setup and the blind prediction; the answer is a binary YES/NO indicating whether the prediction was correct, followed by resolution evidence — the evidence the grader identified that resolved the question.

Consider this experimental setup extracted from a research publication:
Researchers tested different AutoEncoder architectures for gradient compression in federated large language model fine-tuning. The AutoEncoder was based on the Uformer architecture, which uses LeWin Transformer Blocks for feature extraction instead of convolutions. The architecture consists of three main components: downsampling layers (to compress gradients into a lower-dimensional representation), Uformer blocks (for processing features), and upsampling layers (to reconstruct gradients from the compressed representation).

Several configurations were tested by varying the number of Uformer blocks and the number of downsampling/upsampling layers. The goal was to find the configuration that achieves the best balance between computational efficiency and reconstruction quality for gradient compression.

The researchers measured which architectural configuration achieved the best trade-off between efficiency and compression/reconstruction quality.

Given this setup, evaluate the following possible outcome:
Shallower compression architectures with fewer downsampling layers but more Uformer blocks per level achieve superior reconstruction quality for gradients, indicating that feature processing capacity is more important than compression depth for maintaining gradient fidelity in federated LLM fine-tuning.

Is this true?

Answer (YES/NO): NO